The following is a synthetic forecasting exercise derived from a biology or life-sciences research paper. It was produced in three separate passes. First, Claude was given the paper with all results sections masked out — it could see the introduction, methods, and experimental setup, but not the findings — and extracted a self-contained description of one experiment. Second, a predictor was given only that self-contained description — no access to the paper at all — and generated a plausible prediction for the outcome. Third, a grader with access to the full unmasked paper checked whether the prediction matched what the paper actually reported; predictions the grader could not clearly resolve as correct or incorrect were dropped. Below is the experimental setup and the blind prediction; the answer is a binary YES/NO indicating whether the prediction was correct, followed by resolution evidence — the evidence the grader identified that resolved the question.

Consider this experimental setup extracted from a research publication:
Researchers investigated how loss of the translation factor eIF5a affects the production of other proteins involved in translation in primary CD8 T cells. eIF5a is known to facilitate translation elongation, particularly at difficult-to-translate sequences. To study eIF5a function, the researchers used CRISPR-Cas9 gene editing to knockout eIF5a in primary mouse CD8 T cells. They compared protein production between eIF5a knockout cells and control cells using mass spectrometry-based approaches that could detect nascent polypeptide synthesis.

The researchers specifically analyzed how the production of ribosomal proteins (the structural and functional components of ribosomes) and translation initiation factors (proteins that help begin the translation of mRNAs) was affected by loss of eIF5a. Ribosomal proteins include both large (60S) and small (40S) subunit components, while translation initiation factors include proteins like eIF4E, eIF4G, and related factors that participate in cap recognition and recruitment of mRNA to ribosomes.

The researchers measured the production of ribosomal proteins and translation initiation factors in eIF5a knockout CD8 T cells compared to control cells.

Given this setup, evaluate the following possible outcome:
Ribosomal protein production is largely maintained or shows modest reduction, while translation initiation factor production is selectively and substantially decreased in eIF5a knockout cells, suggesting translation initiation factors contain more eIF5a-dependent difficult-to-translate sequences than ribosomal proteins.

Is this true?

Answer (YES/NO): NO